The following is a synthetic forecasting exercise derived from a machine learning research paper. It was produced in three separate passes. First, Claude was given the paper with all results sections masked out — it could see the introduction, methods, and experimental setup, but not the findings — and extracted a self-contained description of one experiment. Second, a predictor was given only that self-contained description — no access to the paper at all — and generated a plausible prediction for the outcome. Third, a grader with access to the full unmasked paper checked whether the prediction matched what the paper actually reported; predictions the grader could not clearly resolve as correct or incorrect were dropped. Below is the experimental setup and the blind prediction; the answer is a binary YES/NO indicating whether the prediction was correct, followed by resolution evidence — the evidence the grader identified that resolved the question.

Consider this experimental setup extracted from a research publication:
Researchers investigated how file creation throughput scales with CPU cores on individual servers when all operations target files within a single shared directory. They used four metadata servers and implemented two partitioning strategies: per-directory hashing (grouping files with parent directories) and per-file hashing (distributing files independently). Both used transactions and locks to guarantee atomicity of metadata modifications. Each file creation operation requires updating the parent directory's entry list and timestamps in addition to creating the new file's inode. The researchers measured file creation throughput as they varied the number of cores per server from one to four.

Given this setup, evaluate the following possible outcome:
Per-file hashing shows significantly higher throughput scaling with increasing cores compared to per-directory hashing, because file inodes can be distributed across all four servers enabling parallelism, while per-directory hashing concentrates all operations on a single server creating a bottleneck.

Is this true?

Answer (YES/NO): NO